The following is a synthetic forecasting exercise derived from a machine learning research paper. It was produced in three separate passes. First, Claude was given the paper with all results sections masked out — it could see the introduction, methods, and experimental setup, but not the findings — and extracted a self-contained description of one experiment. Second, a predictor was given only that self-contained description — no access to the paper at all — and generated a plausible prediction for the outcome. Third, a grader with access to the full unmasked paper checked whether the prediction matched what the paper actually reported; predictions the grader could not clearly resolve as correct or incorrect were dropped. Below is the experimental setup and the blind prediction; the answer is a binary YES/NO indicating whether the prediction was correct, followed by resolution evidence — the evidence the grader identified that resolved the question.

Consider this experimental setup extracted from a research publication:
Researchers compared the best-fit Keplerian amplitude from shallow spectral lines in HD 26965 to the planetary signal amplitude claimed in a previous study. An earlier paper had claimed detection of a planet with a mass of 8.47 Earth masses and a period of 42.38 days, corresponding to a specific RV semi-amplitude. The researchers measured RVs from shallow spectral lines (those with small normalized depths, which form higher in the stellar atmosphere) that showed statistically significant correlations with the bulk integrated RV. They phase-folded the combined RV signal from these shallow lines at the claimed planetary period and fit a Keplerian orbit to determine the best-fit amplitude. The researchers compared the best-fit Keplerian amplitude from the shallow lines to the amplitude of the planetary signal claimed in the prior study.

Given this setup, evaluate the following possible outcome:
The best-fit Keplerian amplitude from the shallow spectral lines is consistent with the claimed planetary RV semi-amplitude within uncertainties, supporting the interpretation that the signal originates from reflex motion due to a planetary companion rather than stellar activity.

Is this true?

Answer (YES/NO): NO